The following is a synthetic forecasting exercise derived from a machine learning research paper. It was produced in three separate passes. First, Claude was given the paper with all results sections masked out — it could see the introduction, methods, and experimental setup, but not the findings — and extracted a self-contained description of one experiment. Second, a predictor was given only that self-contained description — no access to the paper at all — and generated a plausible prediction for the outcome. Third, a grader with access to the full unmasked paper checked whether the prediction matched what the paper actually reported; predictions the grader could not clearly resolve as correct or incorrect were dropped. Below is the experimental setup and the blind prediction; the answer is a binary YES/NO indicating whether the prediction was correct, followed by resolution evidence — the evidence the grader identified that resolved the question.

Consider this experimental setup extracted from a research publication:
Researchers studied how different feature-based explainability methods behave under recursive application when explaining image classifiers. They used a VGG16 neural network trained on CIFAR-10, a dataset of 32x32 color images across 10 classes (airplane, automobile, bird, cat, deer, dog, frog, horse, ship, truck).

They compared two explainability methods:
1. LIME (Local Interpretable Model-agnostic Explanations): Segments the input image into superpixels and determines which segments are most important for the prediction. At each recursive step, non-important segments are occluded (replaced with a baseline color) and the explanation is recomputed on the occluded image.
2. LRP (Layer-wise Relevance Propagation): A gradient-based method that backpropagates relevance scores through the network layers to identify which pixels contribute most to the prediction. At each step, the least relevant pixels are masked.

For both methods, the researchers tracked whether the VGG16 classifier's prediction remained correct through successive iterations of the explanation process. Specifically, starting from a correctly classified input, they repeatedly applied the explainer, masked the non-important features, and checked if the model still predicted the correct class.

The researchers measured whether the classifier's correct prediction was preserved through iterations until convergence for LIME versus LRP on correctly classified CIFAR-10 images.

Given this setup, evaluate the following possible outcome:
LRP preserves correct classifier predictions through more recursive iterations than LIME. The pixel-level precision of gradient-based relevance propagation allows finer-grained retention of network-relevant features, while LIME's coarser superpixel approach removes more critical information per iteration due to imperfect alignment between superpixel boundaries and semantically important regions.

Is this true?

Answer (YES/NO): YES